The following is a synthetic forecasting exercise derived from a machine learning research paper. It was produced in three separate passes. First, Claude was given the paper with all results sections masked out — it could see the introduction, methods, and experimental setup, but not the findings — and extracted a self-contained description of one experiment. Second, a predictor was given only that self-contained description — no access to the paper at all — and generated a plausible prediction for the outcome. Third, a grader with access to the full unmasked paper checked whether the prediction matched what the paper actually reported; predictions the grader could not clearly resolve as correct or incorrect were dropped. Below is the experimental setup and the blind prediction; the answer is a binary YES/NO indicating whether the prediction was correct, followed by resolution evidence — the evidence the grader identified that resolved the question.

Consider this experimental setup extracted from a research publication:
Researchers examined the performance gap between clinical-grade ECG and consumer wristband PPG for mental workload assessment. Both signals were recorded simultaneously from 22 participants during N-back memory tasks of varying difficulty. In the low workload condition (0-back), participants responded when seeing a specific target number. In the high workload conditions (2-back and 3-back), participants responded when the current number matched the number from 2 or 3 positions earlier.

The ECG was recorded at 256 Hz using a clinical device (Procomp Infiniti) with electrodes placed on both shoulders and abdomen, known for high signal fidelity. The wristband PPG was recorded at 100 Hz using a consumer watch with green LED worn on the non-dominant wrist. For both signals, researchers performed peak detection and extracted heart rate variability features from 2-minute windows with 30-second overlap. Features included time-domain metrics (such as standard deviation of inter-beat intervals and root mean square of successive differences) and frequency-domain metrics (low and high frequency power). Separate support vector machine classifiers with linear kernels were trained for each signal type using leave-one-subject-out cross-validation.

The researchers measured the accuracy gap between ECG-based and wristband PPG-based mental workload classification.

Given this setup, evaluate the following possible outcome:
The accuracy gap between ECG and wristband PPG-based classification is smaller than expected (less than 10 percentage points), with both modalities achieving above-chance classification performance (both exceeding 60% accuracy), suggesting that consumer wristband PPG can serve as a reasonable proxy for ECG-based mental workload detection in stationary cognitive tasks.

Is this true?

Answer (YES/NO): NO